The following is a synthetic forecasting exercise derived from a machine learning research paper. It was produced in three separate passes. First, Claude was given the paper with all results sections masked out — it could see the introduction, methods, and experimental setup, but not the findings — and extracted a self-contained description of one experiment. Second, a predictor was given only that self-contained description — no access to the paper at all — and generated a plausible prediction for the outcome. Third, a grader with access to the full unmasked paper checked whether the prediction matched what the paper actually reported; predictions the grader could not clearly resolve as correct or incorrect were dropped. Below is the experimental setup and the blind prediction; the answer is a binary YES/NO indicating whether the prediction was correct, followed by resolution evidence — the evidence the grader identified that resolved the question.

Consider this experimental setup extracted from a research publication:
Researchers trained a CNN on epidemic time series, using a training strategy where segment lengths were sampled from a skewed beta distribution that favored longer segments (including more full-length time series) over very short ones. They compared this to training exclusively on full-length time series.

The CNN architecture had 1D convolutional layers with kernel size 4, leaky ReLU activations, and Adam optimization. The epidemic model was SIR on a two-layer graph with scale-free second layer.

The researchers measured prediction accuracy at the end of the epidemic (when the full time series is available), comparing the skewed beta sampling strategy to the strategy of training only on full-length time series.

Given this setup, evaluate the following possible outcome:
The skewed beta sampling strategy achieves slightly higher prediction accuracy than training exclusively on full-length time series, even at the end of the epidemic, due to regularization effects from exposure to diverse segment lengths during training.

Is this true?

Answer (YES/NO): NO